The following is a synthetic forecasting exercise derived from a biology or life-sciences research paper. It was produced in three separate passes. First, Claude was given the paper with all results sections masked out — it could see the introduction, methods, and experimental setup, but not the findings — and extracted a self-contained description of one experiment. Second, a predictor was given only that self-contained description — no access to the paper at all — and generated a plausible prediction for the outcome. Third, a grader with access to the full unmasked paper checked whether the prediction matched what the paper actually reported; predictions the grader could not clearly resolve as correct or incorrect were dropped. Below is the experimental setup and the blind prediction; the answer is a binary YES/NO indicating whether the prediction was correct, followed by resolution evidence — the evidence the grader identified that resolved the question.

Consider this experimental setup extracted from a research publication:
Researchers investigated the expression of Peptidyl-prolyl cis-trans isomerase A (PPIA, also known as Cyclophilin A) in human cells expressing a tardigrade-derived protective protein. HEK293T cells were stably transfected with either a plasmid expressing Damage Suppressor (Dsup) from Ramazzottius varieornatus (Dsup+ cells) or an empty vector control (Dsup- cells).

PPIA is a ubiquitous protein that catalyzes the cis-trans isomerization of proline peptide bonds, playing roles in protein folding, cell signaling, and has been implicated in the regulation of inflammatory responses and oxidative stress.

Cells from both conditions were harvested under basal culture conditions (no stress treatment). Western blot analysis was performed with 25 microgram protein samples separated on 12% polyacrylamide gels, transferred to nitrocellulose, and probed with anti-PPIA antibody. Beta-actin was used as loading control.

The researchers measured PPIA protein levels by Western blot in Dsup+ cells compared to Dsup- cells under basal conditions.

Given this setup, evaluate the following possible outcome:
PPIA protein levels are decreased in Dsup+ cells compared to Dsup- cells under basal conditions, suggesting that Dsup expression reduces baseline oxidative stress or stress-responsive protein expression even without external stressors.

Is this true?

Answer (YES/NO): YES